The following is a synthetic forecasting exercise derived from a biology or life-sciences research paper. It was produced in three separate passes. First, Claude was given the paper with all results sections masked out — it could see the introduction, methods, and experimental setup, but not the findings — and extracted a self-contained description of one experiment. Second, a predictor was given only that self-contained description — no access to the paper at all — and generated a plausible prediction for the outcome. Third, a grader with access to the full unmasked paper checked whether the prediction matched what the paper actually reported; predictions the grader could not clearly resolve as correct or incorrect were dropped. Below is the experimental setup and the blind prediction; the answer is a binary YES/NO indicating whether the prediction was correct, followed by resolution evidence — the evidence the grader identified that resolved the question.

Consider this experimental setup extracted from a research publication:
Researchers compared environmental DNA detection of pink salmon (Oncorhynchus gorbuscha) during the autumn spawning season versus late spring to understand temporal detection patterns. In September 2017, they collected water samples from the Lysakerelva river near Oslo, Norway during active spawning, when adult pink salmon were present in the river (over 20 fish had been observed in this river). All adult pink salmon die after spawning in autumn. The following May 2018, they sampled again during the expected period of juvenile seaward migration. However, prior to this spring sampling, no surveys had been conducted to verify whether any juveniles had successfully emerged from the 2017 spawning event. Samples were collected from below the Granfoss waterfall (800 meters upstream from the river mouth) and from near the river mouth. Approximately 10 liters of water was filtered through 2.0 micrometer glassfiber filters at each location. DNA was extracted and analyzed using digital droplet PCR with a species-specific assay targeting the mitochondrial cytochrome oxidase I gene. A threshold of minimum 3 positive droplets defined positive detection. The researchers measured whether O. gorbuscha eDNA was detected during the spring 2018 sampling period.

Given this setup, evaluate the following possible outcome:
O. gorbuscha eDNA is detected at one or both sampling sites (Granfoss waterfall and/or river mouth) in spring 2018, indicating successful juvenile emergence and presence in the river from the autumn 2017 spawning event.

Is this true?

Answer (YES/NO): YES